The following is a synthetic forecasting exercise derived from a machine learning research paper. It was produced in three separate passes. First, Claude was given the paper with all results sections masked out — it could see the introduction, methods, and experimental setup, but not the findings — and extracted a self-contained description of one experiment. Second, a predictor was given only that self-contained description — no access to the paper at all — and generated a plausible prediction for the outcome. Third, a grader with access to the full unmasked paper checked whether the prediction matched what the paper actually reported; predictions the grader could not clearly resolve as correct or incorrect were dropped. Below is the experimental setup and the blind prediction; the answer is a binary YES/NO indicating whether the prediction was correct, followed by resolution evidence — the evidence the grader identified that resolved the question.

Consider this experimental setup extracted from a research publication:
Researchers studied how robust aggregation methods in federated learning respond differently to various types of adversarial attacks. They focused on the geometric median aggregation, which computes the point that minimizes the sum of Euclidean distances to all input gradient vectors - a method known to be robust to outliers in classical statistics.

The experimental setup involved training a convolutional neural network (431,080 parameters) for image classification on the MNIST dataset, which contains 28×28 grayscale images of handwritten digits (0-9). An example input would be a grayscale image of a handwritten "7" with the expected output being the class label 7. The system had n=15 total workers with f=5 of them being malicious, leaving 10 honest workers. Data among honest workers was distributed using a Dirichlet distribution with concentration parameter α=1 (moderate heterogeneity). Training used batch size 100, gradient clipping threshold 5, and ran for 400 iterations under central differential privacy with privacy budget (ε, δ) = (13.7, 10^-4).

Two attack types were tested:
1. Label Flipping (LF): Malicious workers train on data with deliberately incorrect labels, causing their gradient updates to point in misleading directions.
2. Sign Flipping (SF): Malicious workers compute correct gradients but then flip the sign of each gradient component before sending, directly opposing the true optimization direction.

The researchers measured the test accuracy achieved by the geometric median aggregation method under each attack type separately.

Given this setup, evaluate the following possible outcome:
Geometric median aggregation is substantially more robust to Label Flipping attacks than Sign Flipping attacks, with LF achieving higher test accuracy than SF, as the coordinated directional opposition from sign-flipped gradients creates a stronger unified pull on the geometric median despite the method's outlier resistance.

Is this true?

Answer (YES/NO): NO